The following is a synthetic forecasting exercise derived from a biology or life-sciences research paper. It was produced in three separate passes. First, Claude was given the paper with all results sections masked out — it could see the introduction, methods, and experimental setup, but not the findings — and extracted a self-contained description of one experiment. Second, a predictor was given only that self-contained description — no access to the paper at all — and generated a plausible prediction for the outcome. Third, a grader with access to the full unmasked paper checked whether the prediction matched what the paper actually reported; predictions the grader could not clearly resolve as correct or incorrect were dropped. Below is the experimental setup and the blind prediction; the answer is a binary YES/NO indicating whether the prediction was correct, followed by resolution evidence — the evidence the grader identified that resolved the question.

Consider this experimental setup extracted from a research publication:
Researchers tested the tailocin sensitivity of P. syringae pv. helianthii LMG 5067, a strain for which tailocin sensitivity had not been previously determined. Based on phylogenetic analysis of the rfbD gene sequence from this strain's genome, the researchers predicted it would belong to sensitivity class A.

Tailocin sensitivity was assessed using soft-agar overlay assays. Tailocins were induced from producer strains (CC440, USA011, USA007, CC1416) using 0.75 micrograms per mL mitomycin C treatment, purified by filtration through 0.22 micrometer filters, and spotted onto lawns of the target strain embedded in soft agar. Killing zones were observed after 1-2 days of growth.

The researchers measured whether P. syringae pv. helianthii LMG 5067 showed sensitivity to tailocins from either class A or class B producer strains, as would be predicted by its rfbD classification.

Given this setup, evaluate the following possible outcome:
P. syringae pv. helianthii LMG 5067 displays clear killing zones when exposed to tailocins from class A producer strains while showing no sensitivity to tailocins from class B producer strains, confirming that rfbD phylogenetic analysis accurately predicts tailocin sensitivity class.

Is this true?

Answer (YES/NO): NO